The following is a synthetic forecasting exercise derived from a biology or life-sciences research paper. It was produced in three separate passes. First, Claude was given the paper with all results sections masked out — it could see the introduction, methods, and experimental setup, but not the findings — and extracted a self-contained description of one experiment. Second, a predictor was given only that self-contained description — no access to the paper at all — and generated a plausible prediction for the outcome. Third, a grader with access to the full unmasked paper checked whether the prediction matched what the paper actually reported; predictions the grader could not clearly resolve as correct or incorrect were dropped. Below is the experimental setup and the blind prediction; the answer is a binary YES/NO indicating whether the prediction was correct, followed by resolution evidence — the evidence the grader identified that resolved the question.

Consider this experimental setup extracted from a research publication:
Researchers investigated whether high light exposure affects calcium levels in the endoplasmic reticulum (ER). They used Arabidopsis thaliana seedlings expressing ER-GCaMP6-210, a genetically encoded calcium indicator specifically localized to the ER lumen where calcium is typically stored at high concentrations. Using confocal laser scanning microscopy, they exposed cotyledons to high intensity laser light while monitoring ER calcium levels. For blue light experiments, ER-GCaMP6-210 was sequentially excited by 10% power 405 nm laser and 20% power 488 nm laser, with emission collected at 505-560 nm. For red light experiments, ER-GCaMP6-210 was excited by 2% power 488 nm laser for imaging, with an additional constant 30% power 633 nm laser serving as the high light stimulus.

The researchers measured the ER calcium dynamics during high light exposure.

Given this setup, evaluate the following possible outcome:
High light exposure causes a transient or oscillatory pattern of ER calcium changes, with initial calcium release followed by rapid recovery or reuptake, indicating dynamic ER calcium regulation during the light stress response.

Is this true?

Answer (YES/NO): NO